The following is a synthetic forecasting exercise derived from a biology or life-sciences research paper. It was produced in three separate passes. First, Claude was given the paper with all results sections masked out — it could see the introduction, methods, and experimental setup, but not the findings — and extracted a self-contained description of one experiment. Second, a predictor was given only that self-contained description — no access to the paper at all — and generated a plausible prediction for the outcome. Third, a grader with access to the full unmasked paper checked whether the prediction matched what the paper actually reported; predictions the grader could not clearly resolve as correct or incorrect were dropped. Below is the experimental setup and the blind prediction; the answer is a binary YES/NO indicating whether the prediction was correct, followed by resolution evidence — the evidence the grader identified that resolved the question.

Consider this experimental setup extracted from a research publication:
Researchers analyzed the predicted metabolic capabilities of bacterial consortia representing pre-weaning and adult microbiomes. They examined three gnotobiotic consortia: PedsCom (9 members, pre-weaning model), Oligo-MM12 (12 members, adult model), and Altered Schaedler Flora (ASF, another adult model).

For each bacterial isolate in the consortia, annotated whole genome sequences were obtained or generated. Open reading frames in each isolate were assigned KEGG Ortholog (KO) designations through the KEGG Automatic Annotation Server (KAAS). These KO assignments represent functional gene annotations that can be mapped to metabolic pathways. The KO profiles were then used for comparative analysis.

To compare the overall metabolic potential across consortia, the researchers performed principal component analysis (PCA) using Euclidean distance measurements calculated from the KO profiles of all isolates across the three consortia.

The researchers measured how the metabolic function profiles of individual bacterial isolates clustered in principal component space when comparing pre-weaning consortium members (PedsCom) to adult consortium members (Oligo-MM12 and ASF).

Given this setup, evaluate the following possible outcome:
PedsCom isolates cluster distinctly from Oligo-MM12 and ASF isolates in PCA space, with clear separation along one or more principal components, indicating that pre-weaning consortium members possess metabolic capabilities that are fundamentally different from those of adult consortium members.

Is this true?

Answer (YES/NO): NO